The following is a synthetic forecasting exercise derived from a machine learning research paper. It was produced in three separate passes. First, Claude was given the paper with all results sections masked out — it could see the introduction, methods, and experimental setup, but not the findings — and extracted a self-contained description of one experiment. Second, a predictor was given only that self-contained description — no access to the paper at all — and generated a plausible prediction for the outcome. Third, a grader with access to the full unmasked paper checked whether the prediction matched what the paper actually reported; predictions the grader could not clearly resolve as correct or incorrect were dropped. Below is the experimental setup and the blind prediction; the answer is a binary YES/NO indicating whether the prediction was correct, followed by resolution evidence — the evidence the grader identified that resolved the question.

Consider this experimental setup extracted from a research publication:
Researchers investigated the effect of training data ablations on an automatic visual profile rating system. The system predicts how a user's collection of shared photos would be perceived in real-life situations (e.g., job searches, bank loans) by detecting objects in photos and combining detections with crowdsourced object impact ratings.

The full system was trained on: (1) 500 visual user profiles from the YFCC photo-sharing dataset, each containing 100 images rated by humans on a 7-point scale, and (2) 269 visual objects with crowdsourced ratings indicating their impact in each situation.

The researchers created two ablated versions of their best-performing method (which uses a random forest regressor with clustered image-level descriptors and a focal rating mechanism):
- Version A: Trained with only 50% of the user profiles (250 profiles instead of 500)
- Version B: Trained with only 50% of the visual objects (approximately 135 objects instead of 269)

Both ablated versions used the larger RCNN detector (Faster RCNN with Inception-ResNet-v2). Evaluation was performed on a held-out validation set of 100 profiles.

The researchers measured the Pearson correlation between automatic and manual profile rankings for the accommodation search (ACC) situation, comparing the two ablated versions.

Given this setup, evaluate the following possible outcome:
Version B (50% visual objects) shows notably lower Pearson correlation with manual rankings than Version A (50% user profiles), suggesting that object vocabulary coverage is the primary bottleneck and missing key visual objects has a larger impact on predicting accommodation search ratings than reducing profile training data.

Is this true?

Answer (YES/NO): YES